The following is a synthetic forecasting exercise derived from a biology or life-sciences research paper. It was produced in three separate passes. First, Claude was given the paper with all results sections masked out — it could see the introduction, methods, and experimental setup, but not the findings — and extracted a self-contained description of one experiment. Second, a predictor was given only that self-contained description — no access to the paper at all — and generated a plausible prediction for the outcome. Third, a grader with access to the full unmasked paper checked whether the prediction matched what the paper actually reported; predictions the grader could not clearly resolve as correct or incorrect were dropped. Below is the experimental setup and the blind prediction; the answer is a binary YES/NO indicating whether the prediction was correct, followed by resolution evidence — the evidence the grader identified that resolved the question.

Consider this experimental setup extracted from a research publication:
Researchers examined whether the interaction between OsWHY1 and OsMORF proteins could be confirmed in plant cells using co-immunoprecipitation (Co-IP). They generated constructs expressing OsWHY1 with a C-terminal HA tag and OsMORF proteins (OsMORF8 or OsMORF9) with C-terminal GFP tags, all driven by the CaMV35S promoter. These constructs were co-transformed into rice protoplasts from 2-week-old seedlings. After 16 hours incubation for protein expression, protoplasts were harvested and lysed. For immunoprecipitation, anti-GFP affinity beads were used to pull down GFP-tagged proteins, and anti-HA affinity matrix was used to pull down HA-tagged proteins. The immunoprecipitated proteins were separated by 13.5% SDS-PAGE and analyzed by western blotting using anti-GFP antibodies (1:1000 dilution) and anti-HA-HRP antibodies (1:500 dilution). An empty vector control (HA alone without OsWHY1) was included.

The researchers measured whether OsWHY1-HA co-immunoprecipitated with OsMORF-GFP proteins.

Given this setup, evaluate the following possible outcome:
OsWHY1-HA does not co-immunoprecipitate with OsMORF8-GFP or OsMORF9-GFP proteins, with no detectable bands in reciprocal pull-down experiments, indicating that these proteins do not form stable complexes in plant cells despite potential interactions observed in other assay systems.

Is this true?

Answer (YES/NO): NO